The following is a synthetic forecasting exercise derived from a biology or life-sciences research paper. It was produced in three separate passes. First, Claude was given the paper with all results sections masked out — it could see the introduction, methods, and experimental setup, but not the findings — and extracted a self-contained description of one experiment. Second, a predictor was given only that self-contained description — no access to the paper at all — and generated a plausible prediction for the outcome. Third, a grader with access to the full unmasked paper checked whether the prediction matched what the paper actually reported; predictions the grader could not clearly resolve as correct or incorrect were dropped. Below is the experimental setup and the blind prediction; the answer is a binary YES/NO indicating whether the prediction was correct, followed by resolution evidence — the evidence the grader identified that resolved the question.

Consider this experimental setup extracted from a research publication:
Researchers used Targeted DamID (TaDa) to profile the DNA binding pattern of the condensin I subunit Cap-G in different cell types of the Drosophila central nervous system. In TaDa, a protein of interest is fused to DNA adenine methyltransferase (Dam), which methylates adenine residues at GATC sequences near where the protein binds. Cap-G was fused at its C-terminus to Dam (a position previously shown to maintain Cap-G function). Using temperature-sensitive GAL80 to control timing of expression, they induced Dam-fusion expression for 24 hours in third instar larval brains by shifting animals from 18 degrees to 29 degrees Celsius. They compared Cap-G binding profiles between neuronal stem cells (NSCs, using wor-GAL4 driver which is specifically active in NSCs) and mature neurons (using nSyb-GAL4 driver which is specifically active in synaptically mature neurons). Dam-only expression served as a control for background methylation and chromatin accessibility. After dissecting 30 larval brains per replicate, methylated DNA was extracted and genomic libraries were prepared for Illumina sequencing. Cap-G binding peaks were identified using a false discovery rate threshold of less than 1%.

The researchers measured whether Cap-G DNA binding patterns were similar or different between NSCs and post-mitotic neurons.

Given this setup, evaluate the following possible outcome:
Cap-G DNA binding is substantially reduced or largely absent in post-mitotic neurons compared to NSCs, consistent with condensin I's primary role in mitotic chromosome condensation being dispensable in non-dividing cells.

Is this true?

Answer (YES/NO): NO